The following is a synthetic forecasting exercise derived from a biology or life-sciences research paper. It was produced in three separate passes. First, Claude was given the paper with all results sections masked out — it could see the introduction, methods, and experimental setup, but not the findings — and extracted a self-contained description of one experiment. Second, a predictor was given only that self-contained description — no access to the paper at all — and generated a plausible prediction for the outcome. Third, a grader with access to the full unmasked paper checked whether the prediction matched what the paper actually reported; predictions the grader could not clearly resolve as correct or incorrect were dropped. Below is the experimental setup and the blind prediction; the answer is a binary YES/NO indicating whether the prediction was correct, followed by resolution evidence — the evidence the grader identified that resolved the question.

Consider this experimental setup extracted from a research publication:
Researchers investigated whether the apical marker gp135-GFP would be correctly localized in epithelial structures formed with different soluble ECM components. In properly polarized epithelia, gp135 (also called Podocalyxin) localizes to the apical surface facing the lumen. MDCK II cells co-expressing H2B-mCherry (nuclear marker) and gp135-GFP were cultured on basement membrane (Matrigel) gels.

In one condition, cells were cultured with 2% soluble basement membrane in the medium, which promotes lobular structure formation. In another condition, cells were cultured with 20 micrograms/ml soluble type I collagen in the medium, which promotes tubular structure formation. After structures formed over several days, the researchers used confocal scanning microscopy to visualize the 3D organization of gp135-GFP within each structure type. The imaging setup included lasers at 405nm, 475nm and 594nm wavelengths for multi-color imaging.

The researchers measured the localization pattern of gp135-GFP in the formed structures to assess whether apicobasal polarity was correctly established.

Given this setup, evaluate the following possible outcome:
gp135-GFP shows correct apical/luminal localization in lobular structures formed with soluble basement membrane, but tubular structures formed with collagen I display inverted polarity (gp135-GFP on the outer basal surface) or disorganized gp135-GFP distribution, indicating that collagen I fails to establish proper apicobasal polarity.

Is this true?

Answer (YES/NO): NO